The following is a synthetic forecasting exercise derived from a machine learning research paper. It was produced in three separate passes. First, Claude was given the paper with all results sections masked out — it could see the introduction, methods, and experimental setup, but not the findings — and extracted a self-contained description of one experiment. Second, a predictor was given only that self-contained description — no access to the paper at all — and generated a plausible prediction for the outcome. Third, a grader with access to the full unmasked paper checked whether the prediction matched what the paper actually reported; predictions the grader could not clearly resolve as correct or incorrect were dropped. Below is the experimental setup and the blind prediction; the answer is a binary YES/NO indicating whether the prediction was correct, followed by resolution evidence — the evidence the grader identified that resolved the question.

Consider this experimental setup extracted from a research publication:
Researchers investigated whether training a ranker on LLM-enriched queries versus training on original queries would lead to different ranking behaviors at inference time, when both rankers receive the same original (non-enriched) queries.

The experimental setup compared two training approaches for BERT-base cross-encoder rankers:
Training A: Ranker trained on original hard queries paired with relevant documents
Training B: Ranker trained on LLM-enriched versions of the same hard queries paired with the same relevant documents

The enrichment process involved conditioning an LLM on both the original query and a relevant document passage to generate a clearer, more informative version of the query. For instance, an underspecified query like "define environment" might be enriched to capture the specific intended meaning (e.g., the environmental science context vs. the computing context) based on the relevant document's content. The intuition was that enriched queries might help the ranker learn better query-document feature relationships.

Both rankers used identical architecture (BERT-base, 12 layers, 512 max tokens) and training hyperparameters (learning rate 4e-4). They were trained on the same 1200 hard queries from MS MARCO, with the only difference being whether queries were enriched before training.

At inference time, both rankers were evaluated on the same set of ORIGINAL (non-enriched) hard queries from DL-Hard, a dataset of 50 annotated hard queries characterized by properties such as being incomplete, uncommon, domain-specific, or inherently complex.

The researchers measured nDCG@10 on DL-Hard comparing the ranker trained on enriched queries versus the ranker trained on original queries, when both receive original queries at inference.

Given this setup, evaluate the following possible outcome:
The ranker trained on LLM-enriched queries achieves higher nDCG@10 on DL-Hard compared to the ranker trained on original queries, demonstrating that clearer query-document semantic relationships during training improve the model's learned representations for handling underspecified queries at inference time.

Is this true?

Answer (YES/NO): NO